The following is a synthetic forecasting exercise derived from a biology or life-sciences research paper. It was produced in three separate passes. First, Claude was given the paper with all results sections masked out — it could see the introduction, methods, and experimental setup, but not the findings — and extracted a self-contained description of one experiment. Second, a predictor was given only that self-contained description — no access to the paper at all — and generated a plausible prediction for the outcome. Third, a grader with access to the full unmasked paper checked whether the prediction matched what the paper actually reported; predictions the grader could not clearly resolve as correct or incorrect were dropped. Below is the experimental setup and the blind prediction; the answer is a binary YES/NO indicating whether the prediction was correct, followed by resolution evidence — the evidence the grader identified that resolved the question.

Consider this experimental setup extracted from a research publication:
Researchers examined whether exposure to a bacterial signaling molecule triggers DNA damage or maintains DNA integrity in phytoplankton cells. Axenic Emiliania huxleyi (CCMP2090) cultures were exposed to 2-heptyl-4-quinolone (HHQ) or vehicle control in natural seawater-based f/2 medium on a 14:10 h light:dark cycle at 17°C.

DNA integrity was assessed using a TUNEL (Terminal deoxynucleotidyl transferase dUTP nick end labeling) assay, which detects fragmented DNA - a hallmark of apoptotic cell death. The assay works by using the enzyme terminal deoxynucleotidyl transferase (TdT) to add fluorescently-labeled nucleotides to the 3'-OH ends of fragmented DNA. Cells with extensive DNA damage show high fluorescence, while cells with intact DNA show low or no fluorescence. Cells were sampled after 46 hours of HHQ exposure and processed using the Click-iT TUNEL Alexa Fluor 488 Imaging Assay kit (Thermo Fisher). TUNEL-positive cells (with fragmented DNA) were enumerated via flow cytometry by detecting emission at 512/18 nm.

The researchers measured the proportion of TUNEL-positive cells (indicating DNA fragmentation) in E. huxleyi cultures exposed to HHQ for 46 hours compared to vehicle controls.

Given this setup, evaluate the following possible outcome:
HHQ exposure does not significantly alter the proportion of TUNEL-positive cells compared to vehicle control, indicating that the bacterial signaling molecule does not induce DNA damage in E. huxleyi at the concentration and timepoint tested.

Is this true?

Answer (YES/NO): NO